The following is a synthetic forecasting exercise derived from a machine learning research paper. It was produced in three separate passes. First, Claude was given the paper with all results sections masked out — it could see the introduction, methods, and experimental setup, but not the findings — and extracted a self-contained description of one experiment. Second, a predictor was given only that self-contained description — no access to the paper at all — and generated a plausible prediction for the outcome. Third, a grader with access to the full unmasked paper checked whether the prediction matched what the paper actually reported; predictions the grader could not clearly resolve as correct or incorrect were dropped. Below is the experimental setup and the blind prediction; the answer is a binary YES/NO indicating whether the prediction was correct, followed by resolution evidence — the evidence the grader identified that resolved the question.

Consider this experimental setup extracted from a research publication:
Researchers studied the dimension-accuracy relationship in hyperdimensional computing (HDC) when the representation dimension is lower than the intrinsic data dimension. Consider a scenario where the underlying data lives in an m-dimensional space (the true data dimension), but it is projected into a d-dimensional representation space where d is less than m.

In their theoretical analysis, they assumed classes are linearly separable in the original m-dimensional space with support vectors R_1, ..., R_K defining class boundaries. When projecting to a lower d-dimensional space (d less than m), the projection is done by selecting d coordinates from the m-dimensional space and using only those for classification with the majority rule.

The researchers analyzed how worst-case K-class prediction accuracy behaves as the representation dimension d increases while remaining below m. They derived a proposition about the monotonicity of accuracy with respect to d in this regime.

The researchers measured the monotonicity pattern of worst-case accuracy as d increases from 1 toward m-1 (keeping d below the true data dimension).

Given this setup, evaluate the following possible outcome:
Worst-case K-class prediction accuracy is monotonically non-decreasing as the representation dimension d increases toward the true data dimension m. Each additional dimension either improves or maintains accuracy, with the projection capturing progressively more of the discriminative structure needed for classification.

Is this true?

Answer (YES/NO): YES